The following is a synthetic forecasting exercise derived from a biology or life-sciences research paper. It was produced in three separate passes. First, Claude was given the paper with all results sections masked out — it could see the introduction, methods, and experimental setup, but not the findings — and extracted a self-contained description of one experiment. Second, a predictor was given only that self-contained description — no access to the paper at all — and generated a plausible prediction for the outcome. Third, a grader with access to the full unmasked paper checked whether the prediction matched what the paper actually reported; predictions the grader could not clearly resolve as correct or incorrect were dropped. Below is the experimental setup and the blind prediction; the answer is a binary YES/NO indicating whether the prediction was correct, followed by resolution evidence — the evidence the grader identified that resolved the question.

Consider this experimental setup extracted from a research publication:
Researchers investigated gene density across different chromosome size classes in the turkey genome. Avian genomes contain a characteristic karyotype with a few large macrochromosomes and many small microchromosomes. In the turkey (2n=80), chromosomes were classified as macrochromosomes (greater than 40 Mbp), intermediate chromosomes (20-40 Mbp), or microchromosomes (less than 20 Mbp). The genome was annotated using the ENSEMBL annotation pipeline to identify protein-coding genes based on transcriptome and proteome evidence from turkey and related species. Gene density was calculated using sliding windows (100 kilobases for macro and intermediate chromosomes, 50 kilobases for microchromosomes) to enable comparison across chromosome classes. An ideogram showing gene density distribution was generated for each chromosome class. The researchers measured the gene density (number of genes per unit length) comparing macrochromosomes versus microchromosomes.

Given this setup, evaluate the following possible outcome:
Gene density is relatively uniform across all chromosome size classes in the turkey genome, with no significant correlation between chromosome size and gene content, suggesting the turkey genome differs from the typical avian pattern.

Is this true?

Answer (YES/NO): NO